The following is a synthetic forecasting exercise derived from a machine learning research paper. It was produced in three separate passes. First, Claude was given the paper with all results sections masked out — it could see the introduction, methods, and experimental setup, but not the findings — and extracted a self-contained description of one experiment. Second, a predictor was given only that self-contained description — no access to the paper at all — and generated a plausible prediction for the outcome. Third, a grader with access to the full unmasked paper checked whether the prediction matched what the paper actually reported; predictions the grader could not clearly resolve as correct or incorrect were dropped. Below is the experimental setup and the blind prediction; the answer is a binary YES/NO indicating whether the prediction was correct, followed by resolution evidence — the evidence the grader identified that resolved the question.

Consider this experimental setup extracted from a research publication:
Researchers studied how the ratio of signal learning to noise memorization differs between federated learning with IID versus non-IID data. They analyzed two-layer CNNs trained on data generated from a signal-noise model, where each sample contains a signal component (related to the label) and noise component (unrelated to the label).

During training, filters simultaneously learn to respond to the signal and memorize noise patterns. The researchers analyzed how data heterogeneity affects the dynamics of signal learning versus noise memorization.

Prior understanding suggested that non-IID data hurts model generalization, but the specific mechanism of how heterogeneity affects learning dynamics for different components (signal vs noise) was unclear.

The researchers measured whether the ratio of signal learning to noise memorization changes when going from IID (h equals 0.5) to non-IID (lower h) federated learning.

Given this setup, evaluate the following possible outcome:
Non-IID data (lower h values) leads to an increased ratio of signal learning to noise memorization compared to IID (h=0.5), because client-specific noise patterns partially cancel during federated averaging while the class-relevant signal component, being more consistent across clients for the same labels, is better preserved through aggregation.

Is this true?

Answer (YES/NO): NO